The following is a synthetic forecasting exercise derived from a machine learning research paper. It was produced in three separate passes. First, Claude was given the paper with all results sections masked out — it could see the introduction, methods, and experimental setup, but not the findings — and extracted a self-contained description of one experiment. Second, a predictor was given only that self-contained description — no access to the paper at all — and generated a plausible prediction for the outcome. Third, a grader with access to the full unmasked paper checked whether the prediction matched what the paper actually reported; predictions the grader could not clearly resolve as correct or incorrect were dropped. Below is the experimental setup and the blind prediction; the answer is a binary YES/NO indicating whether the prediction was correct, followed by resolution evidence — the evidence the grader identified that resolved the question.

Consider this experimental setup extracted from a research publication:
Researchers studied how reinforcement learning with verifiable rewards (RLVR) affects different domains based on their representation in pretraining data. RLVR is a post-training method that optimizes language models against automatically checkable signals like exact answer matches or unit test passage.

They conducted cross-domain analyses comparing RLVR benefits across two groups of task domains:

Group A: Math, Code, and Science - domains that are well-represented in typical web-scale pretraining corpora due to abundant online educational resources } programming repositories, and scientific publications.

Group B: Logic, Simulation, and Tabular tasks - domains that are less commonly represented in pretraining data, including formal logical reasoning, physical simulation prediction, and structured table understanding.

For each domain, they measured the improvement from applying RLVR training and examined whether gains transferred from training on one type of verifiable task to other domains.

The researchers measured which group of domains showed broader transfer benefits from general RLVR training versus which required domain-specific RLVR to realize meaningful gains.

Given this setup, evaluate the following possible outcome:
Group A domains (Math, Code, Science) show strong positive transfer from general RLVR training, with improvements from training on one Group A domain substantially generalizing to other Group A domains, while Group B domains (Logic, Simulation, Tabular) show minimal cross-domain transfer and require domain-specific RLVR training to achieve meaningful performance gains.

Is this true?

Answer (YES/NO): YES